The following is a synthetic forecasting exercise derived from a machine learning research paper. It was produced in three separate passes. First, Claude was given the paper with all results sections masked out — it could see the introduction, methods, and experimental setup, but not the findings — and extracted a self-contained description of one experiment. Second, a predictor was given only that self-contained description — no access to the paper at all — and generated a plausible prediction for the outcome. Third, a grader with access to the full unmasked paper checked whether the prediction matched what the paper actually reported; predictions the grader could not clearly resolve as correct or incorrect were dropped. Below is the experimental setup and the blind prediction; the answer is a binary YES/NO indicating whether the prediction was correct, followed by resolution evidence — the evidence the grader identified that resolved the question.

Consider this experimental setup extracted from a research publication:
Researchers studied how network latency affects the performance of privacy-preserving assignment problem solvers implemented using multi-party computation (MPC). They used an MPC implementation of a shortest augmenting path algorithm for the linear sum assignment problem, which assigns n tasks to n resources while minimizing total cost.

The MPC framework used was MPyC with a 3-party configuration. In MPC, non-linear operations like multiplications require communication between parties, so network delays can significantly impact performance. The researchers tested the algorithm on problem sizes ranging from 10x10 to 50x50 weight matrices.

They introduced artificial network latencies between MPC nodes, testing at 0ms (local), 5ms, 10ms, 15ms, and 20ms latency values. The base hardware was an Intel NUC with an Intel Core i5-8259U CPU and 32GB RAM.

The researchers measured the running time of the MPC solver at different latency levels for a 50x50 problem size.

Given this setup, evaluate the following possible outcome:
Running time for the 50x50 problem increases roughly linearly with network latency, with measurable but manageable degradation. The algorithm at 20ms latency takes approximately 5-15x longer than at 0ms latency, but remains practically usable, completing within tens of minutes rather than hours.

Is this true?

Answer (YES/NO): NO